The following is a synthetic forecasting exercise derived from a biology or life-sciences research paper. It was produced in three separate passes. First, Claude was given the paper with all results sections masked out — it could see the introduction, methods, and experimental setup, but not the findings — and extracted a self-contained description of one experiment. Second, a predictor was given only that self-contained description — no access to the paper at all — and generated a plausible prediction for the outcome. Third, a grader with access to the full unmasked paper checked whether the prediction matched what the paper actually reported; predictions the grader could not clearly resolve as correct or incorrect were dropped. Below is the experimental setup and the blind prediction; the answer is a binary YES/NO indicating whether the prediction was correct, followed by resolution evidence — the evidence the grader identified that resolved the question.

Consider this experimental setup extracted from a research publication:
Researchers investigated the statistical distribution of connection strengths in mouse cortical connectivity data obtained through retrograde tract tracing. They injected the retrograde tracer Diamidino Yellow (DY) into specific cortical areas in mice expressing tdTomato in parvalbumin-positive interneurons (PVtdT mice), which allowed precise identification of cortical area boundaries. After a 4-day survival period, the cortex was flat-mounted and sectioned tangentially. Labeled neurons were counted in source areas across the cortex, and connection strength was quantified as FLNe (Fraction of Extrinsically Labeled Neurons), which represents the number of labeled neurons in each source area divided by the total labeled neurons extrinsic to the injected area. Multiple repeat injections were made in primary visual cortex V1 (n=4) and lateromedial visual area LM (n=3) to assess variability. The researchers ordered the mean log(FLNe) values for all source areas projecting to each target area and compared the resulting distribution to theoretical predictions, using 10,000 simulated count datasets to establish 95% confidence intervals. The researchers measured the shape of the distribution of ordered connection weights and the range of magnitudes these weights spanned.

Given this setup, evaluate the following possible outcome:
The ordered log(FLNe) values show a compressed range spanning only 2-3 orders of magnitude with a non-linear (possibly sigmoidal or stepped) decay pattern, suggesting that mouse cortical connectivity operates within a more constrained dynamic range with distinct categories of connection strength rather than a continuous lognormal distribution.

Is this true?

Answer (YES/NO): NO